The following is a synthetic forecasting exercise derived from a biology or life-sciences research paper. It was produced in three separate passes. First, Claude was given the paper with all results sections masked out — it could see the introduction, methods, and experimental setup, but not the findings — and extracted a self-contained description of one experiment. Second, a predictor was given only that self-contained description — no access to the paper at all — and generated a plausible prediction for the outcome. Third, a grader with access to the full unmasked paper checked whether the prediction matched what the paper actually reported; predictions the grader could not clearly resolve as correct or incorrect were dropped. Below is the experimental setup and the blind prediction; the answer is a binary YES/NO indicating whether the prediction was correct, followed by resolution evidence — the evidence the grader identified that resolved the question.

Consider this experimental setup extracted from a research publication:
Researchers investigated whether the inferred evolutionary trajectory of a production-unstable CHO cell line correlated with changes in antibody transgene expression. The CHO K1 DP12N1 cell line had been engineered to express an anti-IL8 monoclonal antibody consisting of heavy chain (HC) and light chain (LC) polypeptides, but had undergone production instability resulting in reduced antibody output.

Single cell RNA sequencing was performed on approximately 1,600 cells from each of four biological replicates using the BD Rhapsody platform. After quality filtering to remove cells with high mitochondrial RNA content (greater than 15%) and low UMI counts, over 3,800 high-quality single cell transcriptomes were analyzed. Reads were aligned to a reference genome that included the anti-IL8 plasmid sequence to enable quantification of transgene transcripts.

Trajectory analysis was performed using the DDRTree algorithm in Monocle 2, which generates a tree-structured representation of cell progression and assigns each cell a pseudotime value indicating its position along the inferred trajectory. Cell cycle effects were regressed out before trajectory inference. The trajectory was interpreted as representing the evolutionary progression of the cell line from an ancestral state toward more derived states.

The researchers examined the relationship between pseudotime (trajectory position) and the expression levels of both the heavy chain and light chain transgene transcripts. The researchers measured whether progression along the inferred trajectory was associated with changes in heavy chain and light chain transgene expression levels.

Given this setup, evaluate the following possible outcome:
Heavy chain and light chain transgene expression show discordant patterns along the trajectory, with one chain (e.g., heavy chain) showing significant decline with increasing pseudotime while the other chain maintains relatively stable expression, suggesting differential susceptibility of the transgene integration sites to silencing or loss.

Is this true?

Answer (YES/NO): YES